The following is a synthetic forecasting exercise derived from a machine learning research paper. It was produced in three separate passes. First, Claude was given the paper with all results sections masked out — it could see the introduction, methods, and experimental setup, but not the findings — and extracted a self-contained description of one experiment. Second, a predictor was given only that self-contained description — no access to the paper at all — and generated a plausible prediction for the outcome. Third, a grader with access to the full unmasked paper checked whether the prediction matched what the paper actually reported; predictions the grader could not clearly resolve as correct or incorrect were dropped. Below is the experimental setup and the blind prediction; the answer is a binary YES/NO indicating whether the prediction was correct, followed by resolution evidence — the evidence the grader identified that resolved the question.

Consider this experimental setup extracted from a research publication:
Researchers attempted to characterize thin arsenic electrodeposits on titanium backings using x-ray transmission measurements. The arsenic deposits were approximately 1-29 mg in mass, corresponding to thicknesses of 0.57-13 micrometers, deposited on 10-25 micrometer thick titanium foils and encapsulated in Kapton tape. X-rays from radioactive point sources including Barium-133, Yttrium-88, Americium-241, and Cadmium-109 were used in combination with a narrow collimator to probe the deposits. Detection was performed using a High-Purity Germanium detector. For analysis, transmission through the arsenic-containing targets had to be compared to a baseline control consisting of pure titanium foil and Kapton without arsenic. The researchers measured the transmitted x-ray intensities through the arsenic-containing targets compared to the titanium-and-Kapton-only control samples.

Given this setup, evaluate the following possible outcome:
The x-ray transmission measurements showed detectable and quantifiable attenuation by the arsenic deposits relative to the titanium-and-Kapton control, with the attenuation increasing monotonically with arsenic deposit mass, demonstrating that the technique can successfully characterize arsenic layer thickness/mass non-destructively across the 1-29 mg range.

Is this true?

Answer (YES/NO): NO